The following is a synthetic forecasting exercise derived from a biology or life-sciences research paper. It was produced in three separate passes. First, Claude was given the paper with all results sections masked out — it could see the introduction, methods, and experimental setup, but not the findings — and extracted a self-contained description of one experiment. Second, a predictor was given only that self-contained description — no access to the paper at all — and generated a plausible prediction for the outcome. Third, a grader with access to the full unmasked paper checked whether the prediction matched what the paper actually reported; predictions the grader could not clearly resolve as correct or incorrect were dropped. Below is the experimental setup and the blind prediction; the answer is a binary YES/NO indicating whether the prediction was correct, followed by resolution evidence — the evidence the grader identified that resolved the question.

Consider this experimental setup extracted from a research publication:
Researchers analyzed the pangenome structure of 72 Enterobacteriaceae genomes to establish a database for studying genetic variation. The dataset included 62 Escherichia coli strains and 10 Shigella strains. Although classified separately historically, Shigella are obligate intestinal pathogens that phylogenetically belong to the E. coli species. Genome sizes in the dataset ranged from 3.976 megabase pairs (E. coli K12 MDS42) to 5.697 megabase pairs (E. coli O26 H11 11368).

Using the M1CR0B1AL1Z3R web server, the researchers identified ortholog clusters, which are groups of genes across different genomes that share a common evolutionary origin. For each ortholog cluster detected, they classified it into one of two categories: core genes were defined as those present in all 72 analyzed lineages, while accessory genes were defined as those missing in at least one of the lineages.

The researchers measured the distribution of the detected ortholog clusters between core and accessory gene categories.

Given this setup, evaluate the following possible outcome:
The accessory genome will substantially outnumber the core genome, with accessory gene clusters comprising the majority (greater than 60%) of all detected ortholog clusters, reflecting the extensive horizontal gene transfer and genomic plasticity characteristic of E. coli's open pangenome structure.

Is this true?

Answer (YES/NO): YES